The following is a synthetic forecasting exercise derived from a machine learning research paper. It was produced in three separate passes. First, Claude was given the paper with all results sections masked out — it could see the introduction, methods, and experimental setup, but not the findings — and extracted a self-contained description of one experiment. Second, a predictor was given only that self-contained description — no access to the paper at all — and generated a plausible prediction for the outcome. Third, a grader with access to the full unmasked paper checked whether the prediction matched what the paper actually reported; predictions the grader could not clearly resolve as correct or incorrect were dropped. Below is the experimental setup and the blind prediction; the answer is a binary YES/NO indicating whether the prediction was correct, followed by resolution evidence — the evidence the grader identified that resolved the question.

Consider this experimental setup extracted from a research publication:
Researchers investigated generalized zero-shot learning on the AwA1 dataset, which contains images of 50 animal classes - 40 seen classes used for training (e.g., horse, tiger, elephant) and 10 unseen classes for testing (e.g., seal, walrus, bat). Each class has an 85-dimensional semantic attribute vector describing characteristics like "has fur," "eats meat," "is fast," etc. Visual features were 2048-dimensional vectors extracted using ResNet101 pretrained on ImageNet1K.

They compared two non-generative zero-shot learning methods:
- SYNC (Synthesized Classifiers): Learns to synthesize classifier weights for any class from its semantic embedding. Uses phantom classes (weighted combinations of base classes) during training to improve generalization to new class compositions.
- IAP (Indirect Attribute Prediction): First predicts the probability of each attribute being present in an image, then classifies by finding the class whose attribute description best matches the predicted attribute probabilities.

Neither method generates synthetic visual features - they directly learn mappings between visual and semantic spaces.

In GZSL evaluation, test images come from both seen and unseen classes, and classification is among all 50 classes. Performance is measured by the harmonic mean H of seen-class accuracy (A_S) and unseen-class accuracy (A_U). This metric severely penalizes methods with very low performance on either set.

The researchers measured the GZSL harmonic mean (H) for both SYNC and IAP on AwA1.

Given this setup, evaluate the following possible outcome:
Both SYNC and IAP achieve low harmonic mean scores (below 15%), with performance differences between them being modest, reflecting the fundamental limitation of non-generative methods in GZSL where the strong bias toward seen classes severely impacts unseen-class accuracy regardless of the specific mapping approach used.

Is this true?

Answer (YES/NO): NO